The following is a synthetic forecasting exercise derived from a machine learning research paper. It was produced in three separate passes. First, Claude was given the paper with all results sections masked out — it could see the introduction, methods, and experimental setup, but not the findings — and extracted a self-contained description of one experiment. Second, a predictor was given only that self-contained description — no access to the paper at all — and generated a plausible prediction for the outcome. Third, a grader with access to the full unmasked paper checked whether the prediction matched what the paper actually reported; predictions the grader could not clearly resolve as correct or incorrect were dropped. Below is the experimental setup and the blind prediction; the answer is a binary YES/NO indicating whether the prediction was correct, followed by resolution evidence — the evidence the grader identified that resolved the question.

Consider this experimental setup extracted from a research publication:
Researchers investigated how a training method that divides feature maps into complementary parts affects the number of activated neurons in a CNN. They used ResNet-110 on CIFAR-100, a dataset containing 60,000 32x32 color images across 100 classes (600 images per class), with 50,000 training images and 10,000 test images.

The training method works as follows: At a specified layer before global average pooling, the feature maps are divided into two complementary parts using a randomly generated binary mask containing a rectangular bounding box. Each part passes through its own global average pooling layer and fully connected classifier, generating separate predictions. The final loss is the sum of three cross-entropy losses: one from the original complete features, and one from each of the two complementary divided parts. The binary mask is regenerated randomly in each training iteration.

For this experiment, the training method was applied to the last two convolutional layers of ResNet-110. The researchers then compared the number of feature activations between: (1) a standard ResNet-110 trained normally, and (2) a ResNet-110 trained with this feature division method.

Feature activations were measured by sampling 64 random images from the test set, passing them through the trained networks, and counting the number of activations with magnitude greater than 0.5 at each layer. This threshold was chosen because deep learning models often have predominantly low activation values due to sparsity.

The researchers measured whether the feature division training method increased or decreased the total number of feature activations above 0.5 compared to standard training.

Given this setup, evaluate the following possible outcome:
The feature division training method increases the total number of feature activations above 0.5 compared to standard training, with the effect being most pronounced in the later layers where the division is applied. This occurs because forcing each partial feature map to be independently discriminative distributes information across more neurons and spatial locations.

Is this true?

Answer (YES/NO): NO